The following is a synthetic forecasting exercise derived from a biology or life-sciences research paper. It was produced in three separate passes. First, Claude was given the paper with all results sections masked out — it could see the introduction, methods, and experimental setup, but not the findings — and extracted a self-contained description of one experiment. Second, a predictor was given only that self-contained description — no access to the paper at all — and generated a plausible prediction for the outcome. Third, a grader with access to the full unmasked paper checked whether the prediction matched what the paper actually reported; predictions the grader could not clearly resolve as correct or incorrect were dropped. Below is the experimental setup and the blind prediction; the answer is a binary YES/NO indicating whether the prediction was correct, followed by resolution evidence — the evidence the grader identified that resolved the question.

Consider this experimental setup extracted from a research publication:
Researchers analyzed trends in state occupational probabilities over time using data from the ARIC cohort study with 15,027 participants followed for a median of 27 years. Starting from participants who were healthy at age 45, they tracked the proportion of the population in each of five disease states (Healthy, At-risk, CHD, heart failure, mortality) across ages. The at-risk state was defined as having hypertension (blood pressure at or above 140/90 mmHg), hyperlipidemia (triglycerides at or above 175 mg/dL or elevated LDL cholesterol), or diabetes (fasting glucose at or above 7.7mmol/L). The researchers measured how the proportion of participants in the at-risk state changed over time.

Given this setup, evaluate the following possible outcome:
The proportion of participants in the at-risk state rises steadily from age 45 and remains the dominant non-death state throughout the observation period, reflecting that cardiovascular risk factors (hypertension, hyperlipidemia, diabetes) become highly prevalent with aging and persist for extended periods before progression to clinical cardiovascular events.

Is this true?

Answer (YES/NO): NO